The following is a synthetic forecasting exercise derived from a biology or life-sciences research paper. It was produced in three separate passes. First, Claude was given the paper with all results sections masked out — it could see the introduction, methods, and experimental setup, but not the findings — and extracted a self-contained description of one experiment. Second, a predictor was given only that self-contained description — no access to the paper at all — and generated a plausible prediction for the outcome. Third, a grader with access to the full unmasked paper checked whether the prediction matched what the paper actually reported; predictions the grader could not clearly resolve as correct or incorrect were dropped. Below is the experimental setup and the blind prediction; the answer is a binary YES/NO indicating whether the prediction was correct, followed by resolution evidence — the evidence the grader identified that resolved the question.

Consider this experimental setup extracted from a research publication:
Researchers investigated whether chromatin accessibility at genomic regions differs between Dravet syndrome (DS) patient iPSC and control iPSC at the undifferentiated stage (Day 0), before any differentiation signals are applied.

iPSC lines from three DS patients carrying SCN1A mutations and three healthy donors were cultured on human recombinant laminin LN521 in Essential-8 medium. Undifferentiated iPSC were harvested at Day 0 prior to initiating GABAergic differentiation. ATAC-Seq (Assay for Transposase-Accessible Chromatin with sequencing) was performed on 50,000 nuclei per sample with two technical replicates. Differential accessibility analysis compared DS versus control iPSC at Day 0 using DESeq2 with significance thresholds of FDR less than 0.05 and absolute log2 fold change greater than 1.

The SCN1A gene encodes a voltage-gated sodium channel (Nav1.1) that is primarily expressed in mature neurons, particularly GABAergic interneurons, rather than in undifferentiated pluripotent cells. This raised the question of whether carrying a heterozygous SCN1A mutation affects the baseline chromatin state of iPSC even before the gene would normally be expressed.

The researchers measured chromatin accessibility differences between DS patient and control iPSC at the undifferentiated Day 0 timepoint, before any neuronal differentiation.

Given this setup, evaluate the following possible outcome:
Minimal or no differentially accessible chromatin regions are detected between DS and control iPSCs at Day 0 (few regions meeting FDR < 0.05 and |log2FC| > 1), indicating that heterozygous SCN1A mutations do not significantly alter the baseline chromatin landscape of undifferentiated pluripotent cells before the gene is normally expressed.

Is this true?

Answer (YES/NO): YES